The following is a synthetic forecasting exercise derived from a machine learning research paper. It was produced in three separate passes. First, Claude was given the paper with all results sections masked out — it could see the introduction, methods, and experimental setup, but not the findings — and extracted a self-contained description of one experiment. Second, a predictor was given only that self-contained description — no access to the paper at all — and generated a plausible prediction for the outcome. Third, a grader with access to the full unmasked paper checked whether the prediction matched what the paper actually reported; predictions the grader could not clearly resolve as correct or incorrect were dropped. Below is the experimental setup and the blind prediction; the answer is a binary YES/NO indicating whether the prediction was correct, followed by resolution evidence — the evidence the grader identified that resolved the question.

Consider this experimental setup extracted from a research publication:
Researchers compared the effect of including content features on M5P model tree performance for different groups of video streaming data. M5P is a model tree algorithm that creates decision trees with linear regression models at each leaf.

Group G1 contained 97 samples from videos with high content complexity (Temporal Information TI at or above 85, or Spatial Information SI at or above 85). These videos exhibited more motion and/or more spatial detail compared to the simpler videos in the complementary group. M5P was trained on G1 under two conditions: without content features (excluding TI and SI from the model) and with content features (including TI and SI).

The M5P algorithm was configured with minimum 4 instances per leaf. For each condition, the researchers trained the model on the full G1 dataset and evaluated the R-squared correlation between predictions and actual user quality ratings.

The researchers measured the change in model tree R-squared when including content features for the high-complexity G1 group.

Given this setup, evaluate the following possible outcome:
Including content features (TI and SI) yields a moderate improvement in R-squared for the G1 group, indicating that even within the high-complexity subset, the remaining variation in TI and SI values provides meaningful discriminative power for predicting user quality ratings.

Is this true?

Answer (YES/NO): YES